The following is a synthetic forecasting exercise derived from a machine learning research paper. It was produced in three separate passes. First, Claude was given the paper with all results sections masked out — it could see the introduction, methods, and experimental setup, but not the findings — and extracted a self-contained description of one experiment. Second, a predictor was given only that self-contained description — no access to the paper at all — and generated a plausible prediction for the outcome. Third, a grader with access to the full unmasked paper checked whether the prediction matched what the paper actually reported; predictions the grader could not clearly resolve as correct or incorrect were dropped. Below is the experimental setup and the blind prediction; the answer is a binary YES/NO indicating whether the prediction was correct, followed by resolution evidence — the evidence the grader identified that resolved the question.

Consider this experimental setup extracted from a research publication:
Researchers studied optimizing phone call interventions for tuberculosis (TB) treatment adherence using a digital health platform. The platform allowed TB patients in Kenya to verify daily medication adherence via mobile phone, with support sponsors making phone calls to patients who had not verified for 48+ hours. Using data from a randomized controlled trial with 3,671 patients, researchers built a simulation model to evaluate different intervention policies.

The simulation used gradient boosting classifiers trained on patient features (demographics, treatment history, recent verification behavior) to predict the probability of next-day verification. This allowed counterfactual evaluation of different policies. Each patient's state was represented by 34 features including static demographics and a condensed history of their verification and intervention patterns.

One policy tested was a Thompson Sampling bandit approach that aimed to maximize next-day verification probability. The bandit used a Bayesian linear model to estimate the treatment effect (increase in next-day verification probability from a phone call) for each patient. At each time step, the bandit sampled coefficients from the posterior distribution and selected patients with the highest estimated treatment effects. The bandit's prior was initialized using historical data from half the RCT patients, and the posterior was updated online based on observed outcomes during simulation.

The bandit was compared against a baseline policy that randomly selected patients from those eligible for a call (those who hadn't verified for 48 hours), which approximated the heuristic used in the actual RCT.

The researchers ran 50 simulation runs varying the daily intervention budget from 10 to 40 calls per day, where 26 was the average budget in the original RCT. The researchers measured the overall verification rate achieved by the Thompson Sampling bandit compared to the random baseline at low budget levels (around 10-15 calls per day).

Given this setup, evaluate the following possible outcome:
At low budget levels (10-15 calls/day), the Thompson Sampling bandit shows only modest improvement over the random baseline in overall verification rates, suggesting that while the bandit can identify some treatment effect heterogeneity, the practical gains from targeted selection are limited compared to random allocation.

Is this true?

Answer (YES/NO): NO